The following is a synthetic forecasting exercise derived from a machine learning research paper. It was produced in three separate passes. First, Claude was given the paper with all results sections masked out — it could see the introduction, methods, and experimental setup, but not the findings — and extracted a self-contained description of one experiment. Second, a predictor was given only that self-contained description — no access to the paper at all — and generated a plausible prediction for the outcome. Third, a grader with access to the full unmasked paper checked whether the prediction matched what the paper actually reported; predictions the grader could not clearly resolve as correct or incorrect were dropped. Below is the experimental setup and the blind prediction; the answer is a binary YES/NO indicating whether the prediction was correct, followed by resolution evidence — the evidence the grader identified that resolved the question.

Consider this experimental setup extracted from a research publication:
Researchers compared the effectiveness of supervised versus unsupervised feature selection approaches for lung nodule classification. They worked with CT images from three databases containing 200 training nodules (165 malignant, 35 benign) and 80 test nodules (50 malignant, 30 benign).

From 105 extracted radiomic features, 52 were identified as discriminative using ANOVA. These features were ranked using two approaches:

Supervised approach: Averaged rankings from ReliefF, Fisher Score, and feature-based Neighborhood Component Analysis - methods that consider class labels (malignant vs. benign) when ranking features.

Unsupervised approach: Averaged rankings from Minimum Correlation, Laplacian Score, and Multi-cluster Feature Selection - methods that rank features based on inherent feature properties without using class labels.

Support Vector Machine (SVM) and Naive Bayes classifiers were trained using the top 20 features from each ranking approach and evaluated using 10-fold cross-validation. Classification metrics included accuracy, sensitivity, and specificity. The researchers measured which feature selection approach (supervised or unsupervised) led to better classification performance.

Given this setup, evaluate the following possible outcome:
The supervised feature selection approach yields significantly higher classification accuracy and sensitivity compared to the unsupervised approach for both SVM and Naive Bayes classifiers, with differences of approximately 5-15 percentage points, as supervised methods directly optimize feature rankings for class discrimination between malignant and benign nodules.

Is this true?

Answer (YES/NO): NO